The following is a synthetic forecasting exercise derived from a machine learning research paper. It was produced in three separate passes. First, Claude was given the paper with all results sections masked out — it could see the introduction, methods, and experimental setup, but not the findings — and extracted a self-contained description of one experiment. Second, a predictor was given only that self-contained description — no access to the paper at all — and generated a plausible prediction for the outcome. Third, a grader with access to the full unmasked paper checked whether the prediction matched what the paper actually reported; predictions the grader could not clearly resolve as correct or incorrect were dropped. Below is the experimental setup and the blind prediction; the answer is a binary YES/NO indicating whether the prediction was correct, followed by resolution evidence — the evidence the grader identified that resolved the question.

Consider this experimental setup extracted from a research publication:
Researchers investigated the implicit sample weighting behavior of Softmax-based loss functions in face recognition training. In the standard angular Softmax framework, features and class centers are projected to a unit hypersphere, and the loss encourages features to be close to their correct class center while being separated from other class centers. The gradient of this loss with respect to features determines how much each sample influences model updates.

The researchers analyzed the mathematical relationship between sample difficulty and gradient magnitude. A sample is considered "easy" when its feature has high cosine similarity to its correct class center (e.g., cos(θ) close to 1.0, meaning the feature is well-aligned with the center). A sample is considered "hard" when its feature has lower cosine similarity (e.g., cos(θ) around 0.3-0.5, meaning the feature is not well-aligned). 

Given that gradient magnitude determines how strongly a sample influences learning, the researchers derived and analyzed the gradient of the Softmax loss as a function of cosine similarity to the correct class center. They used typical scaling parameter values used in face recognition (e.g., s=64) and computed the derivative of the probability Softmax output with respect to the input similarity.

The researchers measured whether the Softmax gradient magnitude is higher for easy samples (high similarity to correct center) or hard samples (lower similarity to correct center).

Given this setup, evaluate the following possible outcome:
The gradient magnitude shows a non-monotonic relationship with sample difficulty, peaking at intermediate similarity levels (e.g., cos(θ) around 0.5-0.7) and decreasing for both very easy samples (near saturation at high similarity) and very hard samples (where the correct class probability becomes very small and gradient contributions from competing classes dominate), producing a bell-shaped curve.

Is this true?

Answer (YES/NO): NO